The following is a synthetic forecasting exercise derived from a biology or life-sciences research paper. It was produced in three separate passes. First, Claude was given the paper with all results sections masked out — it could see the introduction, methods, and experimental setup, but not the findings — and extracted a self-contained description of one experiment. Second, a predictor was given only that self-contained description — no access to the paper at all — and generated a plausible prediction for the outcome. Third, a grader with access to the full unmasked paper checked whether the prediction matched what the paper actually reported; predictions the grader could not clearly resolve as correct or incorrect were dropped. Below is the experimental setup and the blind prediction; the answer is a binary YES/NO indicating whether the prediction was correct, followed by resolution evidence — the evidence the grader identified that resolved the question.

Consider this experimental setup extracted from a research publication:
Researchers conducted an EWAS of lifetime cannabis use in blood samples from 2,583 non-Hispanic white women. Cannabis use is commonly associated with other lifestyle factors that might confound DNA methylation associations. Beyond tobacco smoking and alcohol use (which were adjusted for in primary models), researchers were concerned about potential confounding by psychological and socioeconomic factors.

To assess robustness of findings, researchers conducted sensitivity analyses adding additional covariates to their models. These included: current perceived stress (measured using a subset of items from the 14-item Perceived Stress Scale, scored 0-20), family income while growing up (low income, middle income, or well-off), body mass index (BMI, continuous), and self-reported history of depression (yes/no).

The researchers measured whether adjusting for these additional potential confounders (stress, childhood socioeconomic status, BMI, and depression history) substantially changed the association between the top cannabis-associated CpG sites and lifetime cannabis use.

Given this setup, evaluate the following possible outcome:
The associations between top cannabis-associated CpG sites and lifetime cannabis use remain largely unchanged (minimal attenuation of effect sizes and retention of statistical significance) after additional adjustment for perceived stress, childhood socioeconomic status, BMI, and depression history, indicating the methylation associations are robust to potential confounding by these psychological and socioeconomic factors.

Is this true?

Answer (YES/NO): YES